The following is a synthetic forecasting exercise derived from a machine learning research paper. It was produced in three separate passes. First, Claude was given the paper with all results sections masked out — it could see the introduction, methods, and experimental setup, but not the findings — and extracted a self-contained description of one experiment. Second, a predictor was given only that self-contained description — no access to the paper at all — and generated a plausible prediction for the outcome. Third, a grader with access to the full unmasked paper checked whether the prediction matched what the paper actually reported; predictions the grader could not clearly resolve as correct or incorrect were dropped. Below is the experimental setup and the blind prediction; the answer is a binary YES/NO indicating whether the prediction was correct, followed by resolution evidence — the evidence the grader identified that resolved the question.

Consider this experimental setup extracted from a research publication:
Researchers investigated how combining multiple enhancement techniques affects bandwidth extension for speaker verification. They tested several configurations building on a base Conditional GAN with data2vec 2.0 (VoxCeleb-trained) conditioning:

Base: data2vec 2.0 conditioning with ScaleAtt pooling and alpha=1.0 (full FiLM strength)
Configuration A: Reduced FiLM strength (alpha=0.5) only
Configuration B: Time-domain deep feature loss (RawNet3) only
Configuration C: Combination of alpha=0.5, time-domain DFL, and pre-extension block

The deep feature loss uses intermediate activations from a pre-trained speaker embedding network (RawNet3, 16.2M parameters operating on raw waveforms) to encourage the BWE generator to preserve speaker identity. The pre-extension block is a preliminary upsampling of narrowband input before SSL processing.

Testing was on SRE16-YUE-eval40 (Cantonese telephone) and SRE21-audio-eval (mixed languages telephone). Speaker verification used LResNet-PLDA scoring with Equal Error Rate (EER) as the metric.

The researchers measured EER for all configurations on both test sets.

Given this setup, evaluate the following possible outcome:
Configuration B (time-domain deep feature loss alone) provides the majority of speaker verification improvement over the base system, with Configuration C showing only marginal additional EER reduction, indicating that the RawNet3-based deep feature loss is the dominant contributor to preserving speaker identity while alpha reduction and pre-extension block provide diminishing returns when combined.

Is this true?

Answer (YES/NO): NO